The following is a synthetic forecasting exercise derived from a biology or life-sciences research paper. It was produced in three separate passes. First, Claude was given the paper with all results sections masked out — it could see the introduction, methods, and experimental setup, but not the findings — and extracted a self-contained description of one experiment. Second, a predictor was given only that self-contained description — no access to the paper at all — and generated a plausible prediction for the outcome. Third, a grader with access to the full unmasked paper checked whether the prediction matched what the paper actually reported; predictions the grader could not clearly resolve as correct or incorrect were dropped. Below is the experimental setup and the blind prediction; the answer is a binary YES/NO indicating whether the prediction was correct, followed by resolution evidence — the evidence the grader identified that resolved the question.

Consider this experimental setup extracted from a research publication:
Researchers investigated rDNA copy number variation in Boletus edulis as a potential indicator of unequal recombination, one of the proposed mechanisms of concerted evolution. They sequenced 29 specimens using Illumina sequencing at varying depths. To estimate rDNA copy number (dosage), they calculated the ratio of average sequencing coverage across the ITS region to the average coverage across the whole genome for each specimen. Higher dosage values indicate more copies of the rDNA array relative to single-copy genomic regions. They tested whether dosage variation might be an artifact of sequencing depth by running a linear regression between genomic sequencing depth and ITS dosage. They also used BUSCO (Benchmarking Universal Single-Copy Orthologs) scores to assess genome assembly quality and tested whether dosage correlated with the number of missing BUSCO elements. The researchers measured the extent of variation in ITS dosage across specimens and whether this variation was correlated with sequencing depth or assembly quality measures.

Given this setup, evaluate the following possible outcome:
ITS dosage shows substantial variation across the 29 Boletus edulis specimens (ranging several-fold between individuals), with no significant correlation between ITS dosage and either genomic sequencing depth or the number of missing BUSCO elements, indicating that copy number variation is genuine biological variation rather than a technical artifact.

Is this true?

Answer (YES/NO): YES